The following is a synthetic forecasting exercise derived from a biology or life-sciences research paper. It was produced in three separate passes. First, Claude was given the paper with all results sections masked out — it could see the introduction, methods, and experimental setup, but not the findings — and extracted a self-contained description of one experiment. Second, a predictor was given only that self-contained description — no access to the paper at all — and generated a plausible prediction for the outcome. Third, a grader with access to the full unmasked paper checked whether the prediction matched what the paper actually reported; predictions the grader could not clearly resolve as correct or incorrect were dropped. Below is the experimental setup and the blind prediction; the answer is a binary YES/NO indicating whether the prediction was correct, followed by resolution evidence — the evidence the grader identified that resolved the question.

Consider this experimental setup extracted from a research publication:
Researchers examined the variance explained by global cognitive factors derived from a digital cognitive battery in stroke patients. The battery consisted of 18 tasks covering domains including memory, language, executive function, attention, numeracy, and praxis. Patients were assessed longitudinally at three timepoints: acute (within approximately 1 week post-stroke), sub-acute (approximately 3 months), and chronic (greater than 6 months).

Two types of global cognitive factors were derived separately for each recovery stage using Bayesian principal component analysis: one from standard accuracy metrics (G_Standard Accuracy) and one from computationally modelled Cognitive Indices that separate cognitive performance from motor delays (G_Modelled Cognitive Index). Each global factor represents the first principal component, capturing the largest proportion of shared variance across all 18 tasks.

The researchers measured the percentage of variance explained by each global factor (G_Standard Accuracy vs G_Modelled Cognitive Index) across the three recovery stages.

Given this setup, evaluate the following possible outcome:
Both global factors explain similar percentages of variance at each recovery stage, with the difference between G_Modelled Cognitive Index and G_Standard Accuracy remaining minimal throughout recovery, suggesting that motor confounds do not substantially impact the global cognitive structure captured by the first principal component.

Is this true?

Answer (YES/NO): NO